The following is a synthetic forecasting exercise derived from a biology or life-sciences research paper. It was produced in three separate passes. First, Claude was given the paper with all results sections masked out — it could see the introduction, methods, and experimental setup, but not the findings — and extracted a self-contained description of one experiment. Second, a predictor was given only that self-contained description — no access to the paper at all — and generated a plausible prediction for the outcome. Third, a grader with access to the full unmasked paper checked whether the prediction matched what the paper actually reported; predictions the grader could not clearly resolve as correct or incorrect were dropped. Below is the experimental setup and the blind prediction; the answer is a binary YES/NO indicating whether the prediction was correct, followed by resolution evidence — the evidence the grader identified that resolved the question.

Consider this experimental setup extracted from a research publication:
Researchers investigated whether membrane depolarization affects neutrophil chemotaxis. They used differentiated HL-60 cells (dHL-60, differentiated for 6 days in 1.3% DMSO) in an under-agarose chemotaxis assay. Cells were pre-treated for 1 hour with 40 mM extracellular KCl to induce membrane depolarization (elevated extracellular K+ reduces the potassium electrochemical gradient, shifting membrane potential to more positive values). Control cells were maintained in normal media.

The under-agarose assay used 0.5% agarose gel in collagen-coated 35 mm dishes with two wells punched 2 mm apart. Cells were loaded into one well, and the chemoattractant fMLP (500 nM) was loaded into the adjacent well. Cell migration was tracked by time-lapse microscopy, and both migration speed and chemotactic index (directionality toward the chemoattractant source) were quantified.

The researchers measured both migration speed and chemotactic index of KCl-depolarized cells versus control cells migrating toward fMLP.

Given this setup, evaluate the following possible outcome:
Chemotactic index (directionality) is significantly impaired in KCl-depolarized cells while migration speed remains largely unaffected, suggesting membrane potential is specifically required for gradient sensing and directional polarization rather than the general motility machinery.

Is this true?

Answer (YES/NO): YES